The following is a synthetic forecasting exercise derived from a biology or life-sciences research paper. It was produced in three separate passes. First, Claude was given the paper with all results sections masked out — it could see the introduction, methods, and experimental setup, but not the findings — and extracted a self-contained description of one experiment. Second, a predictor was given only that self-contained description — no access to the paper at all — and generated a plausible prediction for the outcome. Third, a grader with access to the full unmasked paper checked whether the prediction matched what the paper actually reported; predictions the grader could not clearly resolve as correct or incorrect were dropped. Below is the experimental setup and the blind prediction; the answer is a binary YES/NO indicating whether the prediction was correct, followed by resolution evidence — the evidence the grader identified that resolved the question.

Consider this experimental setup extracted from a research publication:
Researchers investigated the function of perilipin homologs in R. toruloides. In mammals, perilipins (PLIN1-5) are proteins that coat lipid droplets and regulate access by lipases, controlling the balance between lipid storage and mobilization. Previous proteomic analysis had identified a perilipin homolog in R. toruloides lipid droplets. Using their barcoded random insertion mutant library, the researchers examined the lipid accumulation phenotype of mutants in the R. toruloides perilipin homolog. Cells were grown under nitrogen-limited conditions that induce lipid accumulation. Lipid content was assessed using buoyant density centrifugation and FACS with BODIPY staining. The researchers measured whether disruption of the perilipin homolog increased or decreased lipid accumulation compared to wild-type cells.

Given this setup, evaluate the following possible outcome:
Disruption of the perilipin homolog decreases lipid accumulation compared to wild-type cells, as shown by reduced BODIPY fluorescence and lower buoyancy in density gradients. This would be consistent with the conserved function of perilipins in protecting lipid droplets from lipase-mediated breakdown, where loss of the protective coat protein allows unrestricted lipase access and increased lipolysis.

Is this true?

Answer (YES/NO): YES